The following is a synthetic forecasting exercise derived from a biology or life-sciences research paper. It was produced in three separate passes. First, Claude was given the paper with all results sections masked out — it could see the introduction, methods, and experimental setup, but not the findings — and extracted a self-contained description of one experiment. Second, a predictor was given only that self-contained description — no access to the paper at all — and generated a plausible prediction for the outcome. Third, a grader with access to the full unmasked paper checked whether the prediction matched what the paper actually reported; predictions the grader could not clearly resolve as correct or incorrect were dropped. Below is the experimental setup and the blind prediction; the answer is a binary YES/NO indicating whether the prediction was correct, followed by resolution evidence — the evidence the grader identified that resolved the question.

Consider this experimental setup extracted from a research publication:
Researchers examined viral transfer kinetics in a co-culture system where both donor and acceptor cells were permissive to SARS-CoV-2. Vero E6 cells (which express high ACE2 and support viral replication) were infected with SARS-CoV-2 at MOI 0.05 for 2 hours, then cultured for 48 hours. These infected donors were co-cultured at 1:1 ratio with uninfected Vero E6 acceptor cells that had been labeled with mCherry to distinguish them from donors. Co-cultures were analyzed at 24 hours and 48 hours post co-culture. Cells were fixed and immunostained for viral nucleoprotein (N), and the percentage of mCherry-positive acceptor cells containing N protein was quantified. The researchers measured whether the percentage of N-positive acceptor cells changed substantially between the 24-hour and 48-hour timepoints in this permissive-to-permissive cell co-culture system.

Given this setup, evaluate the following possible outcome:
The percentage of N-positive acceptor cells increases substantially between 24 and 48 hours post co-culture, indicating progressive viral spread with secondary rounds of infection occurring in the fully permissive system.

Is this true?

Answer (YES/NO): NO